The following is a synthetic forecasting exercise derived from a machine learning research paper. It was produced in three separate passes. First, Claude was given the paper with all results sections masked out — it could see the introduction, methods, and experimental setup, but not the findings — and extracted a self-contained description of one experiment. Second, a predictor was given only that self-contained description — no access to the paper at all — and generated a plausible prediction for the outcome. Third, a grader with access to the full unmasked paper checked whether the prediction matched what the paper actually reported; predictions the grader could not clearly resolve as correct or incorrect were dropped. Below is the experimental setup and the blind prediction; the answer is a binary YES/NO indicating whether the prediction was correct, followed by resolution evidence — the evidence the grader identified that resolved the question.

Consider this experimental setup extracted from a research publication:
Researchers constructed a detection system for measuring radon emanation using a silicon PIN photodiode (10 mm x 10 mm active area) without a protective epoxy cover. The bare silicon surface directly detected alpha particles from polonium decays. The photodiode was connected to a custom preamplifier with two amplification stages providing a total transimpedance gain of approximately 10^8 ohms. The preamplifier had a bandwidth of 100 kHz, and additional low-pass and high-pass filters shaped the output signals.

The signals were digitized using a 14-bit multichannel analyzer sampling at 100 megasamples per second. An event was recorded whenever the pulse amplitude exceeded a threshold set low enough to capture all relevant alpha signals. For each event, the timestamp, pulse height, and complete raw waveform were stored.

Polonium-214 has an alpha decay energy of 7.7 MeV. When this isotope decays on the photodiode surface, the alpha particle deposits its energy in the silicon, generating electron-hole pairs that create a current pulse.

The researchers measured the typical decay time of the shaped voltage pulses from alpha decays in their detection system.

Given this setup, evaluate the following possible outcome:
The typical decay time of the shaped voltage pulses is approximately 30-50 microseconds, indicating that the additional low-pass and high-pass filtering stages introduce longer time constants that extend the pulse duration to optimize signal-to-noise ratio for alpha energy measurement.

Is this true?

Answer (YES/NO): YES